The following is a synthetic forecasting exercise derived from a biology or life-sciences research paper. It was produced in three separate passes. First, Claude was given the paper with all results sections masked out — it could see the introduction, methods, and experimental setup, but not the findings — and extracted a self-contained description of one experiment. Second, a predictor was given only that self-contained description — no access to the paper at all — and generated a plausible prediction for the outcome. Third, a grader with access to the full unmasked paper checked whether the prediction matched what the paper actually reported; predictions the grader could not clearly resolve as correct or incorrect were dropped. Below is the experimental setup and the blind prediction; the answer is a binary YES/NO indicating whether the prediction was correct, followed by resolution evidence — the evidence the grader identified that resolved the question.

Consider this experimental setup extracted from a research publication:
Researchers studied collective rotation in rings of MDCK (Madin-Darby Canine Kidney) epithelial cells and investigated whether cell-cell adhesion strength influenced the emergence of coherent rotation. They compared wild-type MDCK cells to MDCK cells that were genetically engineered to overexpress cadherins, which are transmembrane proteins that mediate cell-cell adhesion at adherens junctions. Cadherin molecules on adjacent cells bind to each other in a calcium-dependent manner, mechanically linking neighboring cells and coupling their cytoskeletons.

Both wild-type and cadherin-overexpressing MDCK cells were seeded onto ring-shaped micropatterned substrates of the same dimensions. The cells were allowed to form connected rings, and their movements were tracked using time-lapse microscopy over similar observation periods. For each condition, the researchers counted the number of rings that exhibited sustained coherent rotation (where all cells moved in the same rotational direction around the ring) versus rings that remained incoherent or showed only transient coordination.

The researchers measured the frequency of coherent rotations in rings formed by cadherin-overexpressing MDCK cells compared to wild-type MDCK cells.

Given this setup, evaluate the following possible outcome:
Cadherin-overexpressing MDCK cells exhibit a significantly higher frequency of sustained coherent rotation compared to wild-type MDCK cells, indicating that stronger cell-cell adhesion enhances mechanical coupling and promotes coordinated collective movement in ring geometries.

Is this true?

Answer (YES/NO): YES